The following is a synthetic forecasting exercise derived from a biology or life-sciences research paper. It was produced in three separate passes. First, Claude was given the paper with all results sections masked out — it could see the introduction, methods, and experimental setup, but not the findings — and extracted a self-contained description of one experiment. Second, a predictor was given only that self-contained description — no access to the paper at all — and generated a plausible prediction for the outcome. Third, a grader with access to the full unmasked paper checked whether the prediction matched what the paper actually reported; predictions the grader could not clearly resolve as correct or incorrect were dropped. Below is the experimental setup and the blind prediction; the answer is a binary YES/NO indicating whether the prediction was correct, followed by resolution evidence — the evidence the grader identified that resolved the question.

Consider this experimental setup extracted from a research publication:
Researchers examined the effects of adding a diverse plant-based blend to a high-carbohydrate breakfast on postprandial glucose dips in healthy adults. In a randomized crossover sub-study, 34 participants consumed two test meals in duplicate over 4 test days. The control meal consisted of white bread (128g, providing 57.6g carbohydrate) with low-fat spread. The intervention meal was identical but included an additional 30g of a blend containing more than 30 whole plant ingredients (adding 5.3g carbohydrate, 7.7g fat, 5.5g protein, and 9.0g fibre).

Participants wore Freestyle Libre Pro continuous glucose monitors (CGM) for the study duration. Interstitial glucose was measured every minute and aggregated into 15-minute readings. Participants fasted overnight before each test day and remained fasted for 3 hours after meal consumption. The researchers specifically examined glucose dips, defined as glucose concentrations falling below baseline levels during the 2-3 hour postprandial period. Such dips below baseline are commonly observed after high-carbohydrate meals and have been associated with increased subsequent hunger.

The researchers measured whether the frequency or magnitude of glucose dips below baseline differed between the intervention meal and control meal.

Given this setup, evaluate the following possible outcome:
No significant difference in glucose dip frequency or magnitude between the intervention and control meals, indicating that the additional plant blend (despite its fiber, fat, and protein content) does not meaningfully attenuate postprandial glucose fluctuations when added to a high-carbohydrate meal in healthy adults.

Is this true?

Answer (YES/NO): YES